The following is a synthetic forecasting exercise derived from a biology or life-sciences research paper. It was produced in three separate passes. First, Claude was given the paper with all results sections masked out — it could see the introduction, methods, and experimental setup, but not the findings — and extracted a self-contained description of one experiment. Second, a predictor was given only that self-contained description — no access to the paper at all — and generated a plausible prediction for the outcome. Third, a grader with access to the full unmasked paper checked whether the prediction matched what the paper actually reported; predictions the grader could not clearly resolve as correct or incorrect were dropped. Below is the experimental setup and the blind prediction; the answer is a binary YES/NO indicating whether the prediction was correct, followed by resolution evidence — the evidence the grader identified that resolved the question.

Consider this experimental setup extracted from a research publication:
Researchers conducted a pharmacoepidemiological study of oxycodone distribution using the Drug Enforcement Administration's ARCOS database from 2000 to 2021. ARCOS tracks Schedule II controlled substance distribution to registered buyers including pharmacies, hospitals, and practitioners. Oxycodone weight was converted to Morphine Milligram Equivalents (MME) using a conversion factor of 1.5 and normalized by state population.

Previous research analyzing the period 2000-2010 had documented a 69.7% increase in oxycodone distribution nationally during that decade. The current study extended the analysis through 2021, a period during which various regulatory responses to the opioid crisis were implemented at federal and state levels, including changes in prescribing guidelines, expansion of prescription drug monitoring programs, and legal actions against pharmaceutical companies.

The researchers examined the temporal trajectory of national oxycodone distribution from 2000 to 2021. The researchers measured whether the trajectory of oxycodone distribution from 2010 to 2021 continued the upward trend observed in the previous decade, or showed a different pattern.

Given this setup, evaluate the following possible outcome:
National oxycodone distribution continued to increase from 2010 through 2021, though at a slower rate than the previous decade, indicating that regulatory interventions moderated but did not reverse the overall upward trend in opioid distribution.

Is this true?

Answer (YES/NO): NO